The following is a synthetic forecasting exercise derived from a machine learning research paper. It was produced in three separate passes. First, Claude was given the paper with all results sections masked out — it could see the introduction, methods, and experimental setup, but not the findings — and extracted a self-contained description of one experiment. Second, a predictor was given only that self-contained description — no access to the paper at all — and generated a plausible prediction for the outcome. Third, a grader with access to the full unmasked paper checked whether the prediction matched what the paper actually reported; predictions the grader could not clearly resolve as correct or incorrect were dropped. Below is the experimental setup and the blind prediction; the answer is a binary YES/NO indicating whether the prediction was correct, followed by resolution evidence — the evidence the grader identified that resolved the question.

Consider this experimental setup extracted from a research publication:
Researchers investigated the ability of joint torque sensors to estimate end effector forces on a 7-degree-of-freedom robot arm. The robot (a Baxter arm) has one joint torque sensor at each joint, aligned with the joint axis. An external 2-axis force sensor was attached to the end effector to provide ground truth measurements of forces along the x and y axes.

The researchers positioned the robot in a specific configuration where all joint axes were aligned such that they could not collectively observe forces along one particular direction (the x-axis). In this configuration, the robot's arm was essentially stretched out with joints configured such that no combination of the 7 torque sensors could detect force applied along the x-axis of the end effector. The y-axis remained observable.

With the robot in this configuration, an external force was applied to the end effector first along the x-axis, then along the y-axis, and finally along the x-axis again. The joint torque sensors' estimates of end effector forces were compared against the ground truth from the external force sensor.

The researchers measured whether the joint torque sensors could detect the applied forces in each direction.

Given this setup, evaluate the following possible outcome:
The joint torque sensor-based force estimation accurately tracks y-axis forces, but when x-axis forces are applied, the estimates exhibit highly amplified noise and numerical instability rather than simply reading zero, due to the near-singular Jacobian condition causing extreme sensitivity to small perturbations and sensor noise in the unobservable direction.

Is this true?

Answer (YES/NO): NO